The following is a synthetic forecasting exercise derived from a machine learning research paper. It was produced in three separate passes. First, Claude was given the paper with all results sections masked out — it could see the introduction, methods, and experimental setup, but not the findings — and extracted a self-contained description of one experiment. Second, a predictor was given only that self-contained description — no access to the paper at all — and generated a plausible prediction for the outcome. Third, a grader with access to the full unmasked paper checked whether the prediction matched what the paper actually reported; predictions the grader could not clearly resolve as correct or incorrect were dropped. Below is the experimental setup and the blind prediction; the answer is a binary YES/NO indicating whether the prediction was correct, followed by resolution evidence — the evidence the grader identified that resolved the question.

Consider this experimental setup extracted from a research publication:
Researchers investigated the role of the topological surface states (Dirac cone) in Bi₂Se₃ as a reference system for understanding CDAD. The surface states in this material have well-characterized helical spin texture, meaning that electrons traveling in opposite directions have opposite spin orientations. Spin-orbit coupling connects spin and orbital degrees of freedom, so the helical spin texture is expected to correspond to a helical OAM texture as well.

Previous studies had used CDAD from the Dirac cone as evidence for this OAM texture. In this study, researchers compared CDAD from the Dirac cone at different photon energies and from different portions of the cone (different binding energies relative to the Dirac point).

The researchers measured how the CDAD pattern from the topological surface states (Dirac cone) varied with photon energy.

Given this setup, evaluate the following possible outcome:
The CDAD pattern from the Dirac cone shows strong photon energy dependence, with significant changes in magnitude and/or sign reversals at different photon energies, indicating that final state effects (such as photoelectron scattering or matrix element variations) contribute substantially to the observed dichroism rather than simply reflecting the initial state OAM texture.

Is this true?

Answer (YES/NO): YES